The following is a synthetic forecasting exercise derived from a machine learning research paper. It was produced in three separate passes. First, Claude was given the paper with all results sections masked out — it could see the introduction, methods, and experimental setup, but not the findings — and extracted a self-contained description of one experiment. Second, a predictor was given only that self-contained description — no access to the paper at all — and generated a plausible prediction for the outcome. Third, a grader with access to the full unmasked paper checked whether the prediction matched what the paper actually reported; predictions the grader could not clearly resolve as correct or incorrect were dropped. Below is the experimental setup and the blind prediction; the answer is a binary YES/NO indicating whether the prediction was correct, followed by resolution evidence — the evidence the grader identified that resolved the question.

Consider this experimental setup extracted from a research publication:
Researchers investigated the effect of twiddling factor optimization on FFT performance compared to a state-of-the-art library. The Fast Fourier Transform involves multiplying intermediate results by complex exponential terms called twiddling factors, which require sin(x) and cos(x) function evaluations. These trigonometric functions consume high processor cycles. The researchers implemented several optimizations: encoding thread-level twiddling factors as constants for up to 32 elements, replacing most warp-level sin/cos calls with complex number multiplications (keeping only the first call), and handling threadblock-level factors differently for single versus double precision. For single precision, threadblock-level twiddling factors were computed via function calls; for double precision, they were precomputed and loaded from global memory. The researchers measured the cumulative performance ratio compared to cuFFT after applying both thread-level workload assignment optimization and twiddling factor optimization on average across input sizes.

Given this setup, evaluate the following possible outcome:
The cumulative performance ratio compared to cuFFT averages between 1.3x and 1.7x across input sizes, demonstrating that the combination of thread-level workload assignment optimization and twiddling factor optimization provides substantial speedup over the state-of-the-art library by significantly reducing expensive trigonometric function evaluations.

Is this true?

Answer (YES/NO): NO